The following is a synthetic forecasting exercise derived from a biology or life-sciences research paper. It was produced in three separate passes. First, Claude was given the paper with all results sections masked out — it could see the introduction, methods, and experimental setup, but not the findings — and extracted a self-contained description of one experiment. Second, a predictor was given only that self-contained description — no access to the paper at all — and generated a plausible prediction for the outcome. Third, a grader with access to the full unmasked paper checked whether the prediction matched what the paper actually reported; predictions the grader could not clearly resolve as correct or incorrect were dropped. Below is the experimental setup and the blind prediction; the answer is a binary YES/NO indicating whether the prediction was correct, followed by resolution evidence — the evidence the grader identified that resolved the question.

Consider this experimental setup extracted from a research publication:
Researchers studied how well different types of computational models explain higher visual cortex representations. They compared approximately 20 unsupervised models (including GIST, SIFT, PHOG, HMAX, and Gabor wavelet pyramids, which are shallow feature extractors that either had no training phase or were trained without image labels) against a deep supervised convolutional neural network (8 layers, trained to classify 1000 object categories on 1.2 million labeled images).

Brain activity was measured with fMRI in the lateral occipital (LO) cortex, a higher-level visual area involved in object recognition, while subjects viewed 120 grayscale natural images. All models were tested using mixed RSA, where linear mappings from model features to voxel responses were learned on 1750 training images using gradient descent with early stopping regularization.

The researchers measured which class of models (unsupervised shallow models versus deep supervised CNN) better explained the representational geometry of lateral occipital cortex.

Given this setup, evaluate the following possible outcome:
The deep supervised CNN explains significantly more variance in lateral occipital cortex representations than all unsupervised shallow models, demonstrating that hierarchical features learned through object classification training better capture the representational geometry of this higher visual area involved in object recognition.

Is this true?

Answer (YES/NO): YES